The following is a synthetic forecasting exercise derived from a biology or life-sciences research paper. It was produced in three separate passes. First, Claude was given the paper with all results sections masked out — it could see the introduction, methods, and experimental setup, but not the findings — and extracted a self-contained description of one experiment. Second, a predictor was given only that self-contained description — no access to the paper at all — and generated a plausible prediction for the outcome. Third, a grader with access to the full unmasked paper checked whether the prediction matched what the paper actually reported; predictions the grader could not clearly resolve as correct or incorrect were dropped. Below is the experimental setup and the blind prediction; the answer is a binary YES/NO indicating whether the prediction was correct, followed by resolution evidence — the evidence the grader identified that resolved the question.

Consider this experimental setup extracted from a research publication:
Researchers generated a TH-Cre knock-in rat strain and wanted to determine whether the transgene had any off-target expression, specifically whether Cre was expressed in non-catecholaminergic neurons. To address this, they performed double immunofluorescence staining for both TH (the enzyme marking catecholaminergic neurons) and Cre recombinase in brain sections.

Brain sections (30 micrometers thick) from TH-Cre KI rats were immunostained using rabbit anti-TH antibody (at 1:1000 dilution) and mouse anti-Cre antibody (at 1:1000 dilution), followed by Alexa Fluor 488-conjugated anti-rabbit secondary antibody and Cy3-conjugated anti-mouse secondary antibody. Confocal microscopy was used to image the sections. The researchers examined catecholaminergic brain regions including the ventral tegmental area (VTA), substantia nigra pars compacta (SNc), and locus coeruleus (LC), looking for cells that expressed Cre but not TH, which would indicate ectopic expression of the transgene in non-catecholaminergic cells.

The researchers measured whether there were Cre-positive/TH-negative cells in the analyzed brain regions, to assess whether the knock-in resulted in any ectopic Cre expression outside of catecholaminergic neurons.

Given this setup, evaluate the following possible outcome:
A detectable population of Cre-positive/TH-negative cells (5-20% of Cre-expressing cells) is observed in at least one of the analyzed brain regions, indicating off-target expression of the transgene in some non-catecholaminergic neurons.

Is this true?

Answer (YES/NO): NO